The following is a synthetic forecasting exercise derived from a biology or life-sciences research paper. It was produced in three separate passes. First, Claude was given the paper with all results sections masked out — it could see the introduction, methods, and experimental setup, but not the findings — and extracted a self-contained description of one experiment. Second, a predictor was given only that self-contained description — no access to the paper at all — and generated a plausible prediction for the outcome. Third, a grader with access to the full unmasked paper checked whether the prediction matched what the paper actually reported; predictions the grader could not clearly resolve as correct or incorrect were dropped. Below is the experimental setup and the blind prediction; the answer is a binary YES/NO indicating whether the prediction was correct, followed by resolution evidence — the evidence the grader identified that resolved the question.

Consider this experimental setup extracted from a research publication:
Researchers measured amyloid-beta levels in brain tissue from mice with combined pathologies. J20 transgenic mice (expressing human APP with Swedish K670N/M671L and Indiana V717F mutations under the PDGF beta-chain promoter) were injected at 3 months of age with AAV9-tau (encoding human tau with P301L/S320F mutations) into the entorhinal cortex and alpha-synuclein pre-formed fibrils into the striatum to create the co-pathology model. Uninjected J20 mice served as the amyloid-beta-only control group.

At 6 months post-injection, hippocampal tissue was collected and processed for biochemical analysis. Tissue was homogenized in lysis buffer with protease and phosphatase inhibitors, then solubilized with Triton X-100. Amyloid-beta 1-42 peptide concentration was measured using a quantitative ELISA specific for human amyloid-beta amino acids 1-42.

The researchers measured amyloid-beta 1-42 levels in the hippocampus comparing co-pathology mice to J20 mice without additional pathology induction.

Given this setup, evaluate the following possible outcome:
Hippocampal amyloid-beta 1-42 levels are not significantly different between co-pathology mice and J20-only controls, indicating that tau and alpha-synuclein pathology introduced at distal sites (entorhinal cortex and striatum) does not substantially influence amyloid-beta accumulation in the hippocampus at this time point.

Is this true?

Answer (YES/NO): YES